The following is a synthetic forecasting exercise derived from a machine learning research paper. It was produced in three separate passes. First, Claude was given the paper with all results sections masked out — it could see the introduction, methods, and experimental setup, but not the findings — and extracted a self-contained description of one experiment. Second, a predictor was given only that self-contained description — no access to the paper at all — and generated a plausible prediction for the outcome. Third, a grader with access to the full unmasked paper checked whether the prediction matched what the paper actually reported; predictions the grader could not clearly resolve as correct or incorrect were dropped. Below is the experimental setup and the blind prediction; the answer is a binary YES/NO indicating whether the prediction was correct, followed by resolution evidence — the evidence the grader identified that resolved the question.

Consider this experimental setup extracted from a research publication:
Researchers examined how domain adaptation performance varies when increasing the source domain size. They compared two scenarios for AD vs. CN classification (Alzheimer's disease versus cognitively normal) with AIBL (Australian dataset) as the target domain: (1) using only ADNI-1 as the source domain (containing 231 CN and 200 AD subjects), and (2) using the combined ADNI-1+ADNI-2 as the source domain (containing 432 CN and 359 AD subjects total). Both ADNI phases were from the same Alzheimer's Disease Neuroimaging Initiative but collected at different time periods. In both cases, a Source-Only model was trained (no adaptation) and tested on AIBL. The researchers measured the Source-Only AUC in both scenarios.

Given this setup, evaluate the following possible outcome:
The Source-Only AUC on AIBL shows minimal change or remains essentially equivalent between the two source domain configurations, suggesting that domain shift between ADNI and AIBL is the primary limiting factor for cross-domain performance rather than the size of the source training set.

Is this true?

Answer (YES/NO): NO